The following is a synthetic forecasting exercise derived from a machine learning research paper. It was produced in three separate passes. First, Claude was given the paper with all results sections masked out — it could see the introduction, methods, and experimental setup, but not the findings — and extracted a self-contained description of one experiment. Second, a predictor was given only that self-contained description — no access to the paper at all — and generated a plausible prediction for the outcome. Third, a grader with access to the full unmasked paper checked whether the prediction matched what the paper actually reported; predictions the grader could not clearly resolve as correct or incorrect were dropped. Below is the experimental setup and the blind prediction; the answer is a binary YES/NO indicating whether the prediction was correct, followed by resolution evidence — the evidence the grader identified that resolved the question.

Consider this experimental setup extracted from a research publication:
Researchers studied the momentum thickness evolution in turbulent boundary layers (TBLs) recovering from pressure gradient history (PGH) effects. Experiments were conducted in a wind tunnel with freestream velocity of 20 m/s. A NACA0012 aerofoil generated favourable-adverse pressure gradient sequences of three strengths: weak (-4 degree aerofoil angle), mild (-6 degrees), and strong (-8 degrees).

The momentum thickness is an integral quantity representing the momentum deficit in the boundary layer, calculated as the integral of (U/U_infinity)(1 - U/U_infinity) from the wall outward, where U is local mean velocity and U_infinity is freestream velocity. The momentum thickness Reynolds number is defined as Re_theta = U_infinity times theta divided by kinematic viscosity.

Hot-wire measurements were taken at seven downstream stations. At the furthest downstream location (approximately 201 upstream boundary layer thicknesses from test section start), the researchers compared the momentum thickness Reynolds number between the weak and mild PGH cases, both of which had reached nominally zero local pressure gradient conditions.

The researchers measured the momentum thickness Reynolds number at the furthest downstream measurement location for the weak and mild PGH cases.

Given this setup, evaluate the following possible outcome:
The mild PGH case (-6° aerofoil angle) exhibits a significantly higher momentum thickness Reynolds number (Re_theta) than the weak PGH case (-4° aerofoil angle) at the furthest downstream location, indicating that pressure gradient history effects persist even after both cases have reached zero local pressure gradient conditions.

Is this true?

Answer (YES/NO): YES